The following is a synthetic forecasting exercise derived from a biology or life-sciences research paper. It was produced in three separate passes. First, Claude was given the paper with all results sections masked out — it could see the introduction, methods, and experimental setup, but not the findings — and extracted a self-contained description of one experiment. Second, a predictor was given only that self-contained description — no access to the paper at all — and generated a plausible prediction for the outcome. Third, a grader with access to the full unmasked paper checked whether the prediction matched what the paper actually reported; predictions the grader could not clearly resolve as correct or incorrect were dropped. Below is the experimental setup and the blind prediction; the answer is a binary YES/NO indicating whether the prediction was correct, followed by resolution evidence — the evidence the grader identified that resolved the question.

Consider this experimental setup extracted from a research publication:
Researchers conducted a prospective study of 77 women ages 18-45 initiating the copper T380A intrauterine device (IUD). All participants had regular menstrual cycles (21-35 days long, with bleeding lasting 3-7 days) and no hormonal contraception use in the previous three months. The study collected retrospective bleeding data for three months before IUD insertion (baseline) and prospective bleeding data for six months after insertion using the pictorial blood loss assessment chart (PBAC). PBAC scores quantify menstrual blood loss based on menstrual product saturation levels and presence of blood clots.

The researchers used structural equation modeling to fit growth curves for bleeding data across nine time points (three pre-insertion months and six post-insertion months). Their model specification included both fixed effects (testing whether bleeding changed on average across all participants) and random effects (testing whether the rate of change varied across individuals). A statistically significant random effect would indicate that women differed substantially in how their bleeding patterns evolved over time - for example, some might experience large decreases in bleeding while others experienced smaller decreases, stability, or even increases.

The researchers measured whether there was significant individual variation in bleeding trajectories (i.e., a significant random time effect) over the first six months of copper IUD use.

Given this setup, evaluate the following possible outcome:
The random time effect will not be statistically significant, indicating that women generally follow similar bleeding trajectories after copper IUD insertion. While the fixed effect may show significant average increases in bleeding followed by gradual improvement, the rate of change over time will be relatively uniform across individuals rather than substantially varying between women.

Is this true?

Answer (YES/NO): YES